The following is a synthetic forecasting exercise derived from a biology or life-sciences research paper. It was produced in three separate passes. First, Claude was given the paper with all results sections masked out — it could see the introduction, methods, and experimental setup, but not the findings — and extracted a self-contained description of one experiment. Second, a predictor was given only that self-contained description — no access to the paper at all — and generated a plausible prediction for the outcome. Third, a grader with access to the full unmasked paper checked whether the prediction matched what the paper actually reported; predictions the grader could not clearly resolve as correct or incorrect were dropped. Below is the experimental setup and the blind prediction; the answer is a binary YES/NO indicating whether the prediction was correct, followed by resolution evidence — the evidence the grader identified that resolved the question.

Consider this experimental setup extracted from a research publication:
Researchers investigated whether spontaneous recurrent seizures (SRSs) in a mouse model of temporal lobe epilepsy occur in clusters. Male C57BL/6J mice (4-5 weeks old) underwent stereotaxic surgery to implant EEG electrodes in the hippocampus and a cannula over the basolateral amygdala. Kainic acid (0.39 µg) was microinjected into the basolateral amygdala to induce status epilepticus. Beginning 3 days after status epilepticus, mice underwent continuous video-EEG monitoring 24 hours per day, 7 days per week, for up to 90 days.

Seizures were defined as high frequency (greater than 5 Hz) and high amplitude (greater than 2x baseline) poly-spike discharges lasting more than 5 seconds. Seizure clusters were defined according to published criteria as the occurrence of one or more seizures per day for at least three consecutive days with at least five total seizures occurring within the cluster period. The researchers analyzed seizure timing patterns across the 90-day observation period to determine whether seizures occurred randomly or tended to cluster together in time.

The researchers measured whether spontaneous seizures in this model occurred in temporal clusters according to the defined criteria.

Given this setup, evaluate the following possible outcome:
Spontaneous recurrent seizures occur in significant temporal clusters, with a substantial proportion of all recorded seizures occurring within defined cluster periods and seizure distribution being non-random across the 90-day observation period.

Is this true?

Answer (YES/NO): YES